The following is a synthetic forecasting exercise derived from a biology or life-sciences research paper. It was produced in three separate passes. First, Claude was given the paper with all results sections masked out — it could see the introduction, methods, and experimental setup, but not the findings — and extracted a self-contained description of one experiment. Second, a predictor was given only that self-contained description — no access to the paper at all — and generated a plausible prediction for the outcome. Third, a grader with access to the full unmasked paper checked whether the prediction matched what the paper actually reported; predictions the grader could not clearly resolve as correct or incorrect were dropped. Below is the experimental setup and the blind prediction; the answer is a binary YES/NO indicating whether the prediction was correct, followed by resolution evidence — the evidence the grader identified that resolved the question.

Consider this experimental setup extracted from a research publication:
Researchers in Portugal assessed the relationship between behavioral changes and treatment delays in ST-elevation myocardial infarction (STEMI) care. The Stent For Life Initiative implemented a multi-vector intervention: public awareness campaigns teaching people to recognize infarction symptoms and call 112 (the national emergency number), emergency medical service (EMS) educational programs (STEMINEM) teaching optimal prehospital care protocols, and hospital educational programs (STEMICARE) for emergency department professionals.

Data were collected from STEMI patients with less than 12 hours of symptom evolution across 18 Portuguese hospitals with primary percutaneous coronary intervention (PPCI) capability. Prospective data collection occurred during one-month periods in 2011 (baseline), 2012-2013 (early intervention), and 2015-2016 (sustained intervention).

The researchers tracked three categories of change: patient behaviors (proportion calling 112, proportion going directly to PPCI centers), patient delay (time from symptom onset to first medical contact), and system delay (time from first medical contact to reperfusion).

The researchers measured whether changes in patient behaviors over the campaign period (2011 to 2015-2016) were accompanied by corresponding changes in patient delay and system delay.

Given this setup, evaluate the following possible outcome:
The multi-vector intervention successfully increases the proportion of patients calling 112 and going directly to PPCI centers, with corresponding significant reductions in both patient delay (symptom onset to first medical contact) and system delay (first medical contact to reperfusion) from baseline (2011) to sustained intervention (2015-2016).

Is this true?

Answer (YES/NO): NO